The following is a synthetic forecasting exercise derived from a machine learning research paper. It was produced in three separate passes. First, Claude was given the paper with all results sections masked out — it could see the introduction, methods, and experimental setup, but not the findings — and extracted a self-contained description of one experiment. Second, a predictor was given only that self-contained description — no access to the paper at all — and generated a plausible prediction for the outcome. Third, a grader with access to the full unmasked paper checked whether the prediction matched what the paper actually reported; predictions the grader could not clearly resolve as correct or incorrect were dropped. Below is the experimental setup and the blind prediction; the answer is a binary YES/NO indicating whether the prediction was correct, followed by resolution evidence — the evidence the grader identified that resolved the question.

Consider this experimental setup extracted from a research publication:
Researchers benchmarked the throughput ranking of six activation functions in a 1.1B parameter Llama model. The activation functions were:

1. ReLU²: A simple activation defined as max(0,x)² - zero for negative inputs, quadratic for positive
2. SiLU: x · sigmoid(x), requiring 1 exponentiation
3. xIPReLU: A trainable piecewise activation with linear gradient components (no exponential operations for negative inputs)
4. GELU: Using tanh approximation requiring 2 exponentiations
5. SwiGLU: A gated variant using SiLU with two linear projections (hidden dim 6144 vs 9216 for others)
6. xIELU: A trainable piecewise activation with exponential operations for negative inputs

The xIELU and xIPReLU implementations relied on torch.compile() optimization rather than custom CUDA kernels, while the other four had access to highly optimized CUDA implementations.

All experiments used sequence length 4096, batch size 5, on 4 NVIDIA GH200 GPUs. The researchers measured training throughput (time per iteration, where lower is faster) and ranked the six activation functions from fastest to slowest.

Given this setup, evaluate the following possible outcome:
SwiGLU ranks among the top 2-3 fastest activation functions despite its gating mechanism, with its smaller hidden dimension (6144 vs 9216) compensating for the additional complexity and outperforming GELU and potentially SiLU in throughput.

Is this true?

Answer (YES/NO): NO